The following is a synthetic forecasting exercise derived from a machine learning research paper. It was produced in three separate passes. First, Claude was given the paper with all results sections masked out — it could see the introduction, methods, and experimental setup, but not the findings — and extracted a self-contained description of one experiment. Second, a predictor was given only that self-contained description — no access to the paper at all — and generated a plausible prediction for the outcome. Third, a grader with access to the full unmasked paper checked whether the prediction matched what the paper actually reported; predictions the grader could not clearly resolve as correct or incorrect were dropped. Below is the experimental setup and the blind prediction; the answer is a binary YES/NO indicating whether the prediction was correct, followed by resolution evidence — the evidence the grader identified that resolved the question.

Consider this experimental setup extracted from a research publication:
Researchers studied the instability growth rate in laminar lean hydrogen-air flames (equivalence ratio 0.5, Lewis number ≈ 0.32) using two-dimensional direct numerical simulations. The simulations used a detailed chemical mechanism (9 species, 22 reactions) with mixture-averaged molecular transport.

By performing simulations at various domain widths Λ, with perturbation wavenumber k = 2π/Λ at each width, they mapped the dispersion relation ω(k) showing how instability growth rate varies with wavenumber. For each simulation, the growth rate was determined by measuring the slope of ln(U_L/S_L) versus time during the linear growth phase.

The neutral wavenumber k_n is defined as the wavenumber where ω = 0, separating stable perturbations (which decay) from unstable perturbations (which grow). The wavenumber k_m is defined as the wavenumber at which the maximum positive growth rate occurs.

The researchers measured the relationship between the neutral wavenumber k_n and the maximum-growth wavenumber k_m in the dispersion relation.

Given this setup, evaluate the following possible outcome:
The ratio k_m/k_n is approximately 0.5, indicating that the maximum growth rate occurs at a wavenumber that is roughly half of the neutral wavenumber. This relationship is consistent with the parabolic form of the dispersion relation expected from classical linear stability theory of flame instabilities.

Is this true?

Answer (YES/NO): YES